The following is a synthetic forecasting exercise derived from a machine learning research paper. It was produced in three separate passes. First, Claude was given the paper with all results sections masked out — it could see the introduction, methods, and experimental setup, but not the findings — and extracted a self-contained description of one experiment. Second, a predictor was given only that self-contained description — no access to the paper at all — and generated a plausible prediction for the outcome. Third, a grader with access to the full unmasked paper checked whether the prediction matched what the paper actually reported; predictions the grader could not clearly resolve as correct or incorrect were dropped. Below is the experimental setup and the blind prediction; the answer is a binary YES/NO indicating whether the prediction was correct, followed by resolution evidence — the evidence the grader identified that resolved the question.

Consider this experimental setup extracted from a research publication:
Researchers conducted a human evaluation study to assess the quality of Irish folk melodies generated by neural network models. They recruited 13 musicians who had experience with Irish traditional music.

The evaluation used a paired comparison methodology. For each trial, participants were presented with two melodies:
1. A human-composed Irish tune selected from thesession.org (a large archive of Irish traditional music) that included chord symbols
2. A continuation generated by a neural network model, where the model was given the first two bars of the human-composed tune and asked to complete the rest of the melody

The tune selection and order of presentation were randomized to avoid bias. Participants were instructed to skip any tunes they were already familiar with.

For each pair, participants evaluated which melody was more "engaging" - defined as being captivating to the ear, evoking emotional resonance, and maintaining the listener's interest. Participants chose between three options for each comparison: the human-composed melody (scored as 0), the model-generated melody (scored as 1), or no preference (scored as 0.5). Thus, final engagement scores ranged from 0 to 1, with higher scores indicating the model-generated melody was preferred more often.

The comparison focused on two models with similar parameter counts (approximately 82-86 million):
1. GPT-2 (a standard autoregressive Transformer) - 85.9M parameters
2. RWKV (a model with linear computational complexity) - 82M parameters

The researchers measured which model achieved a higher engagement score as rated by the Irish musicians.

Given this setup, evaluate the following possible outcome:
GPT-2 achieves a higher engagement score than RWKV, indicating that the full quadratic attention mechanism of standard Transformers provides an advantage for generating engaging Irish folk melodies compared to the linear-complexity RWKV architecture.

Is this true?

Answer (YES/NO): NO